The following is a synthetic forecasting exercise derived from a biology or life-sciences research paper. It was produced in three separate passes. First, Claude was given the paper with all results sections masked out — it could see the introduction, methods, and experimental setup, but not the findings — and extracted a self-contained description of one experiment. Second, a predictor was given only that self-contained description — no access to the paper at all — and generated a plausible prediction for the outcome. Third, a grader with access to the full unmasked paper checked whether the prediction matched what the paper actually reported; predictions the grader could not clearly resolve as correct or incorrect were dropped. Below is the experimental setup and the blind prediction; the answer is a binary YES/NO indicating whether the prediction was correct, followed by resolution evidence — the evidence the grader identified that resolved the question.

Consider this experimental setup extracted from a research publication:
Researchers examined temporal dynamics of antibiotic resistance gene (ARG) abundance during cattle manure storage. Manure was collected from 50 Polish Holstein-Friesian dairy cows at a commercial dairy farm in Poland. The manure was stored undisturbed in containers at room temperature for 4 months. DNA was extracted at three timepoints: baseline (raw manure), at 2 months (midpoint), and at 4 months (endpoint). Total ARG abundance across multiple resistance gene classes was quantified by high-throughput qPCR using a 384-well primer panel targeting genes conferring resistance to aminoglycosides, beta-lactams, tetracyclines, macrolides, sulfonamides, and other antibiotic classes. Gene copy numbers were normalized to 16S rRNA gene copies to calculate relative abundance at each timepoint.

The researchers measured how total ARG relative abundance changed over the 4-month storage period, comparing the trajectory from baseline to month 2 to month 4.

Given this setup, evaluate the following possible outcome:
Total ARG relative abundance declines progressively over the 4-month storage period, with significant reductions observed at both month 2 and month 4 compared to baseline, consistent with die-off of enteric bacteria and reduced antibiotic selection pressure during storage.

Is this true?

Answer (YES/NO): NO